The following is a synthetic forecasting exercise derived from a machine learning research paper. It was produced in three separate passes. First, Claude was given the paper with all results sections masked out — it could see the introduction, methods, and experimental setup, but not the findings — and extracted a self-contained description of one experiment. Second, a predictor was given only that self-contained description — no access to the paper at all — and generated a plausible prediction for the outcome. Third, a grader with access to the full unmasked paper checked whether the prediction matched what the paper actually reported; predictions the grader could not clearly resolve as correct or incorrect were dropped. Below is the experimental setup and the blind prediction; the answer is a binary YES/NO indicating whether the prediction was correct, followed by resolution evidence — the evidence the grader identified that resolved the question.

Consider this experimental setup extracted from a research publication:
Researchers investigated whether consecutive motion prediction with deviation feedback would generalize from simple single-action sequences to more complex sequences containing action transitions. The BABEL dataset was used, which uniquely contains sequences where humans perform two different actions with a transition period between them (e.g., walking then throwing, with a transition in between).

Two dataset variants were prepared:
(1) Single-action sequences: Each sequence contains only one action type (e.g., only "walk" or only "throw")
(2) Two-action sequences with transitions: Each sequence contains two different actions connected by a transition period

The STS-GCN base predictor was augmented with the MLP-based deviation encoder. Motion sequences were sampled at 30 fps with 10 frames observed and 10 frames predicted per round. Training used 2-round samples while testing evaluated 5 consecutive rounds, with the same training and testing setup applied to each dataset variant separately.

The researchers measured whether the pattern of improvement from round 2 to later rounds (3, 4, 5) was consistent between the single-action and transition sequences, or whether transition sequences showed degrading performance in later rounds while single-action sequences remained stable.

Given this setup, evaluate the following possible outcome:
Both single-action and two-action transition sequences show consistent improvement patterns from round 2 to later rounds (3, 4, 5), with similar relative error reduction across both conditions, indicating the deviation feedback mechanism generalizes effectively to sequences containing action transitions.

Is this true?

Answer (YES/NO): YES